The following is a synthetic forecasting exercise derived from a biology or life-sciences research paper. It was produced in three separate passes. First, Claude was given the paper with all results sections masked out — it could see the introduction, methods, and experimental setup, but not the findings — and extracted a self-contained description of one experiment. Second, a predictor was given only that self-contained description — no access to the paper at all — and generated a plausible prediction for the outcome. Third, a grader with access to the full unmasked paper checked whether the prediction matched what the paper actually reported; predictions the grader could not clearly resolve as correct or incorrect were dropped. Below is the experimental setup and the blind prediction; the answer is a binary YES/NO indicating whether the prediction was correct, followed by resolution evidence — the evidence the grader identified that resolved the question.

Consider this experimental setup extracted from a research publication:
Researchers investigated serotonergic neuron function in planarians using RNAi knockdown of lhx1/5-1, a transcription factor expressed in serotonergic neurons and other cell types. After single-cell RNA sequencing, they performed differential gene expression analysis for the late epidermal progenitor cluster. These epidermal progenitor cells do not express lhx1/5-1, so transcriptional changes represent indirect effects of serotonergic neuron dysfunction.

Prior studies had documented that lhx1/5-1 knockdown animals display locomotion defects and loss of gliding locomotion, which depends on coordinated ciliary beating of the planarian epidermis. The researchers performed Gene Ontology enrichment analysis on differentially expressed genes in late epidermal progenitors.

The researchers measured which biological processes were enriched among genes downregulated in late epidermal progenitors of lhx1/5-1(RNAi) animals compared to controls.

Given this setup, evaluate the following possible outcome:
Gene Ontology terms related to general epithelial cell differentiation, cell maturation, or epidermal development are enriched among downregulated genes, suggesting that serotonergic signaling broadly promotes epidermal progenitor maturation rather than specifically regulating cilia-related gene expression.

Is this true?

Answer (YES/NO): NO